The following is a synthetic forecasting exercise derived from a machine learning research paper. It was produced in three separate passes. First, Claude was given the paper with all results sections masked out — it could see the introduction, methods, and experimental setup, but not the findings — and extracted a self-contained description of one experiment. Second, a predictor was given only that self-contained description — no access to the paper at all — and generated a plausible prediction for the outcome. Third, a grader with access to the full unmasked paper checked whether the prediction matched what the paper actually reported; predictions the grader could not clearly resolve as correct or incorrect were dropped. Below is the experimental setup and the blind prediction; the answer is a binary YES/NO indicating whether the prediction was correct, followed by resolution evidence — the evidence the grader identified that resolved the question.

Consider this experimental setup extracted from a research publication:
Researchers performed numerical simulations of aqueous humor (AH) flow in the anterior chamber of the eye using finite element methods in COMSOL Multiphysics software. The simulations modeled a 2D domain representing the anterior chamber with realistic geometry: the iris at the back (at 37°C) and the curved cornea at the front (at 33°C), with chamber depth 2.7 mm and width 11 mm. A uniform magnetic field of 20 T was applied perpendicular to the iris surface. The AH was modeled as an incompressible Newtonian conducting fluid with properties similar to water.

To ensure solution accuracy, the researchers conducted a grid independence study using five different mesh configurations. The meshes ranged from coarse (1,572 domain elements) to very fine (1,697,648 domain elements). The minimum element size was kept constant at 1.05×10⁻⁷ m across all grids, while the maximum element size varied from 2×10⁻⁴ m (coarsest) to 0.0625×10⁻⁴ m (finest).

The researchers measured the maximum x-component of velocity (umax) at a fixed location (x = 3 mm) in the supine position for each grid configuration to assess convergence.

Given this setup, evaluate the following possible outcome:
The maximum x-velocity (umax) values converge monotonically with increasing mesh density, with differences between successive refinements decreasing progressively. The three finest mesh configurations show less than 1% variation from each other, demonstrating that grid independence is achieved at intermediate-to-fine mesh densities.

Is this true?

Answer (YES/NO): NO